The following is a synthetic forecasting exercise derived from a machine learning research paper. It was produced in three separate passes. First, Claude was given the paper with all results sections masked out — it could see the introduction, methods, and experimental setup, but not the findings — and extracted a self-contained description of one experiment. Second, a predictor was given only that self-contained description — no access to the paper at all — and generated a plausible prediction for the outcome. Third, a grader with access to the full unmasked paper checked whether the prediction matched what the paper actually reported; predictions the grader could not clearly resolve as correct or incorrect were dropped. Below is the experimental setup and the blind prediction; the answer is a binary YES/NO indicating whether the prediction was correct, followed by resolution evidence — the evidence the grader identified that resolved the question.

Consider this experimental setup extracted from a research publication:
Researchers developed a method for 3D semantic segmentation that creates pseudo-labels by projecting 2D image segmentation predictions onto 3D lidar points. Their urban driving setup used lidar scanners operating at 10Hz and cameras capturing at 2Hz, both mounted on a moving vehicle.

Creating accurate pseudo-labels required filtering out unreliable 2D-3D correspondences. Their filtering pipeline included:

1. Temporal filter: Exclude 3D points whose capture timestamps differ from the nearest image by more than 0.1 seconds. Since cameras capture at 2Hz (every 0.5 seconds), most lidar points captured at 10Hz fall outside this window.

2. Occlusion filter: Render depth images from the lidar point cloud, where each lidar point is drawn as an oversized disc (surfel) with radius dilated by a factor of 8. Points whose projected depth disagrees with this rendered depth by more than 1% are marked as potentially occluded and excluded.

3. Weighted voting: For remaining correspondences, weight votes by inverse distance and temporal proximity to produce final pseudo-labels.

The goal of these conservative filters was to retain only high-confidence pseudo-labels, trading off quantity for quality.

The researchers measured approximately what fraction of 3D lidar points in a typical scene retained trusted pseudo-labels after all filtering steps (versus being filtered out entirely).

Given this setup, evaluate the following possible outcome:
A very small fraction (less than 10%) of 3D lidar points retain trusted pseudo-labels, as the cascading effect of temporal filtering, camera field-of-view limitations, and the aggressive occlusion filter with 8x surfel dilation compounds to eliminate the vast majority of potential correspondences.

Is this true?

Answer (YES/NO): NO